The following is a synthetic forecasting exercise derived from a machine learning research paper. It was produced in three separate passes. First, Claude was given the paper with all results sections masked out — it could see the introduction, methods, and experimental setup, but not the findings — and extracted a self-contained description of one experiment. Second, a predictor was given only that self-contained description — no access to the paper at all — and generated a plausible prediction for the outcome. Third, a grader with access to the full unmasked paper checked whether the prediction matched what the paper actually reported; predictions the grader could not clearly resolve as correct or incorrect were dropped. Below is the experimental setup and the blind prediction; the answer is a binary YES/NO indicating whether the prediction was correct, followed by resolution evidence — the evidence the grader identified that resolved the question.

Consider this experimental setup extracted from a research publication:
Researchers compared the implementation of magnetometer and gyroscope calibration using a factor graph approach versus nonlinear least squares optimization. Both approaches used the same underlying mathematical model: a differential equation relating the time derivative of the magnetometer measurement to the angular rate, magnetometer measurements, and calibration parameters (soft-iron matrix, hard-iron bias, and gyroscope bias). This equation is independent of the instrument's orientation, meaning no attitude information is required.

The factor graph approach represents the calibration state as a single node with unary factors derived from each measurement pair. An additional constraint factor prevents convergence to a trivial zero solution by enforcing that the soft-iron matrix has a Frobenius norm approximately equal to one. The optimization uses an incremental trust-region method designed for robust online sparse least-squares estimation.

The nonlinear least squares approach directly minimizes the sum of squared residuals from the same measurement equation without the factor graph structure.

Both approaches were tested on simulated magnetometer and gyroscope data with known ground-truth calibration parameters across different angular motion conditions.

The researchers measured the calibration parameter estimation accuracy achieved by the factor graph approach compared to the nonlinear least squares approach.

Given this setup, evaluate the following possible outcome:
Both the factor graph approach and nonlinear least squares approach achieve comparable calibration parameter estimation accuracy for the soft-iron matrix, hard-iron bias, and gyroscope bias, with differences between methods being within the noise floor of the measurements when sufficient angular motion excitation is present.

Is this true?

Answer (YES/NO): NO